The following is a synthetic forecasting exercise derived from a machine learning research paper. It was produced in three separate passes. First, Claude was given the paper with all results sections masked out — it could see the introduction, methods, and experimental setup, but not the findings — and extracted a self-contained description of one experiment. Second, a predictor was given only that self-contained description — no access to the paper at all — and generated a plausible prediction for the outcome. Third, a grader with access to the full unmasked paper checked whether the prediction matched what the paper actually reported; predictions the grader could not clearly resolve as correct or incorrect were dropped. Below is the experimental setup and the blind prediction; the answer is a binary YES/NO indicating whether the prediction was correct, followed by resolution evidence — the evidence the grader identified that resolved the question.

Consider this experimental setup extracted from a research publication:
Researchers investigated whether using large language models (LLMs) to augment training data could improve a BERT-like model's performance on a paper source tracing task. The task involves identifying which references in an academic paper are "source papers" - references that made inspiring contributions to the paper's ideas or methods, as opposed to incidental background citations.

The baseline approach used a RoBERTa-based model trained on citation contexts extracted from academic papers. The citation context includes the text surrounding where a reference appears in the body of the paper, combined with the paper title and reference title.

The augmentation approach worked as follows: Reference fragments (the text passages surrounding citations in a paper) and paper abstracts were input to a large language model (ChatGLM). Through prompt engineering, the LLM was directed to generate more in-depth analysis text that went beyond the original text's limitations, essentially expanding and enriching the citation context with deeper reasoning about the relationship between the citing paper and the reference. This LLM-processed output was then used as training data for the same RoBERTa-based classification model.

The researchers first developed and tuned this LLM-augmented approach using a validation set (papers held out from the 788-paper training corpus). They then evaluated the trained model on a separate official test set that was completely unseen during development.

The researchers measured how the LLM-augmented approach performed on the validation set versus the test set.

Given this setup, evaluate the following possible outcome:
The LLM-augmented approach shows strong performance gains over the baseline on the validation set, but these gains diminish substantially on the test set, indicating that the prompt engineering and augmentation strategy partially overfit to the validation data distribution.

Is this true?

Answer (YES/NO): NO